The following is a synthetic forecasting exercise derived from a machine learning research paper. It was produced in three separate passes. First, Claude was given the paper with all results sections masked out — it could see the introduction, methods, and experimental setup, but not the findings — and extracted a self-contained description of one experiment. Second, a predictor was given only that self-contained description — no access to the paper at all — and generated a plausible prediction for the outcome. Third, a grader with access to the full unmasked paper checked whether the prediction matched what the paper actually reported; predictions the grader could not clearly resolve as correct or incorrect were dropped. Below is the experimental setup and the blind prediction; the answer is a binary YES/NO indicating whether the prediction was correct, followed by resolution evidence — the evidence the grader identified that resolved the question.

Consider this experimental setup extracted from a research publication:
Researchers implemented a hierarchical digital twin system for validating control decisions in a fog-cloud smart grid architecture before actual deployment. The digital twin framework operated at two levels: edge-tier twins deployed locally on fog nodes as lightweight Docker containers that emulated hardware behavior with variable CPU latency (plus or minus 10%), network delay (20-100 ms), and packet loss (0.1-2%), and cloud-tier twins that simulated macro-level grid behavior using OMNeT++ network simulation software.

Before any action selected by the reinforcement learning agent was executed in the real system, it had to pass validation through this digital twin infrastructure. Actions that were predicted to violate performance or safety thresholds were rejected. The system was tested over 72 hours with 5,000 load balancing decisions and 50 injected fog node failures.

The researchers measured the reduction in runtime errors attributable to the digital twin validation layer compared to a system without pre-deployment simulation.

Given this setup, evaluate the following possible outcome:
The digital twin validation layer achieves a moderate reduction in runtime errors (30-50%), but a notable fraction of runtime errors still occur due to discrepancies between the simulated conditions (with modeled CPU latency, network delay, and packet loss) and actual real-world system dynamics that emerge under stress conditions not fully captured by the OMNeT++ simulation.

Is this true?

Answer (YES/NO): NO